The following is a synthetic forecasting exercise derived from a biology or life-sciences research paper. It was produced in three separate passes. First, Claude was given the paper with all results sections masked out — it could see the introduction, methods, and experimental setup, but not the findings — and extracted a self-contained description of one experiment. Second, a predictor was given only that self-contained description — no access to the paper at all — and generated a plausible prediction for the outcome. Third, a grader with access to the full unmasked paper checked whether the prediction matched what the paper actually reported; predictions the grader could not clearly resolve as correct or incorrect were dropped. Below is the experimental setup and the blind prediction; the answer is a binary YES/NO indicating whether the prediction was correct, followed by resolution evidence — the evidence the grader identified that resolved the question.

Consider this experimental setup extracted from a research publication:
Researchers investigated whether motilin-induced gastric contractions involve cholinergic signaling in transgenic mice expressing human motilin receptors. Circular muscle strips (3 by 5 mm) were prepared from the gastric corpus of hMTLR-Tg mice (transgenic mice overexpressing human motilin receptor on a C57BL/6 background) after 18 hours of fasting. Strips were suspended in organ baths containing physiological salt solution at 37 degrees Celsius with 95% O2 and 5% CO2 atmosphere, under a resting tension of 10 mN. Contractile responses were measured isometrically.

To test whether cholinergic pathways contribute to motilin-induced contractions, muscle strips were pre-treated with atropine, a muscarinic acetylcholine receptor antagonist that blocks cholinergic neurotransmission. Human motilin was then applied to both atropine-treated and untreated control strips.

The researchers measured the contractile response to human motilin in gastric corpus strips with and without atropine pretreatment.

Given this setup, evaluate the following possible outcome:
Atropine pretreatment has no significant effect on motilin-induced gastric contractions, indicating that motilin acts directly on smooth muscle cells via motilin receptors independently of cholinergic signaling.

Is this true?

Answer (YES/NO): YES